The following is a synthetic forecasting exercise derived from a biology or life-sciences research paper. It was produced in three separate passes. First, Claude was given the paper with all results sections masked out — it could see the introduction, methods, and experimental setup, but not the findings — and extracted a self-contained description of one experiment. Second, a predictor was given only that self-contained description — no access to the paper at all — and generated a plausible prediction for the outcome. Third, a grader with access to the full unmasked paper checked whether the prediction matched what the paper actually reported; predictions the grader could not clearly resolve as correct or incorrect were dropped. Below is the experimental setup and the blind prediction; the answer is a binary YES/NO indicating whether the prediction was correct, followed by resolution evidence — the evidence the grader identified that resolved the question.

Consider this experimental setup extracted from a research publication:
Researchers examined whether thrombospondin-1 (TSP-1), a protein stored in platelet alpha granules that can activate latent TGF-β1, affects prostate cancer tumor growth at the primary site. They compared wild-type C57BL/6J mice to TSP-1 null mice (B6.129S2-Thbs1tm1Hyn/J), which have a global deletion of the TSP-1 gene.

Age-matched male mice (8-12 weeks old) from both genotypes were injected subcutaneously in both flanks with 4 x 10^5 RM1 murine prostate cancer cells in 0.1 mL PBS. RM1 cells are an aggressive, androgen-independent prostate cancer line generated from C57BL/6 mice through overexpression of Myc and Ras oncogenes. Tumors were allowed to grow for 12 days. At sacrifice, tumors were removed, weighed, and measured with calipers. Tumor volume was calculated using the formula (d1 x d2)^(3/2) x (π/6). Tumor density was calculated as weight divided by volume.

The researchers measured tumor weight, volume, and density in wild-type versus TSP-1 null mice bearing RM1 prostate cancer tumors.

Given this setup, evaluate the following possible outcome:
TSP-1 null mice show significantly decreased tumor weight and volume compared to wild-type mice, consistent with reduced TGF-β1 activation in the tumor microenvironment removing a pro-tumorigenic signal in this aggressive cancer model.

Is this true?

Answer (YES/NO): NO